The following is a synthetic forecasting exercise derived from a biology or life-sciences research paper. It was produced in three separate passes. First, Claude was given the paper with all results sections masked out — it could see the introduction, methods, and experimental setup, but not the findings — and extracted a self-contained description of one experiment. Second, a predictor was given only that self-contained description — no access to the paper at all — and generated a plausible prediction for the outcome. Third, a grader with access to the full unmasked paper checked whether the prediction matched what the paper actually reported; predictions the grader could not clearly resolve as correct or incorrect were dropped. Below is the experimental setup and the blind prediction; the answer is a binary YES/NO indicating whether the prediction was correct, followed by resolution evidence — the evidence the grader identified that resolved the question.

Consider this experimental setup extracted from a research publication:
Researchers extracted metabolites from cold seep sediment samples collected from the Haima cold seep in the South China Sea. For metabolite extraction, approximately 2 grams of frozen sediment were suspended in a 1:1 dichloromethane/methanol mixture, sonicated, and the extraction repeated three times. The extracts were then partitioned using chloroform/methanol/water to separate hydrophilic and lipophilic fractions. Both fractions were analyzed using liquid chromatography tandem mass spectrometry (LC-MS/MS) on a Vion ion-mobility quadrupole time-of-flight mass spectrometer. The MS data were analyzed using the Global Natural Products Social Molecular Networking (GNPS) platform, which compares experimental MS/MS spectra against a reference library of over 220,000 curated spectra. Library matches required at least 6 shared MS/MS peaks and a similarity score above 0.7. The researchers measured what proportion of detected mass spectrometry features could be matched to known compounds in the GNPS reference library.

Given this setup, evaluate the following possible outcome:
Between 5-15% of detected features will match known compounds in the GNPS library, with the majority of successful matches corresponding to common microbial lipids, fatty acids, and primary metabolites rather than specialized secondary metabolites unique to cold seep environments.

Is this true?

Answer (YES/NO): NO